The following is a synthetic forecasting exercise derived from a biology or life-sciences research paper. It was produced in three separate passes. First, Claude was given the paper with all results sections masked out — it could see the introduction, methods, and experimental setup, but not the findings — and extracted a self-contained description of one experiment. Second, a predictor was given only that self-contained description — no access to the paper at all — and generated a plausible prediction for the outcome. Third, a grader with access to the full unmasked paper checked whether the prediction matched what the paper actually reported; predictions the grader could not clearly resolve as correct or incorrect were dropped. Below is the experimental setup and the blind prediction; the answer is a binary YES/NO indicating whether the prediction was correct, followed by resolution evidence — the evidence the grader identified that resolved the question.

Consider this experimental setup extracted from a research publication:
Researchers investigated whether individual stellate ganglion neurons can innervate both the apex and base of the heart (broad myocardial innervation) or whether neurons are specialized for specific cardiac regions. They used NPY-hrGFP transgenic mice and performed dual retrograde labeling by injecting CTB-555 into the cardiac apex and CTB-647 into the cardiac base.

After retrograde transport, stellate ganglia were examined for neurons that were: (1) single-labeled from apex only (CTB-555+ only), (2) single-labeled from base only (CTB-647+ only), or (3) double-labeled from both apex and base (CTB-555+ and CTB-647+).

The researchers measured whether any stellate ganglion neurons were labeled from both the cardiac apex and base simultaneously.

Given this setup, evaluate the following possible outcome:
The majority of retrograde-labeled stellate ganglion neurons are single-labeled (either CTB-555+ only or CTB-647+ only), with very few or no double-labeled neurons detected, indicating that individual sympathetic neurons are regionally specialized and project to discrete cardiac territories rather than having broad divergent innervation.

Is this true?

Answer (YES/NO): NO